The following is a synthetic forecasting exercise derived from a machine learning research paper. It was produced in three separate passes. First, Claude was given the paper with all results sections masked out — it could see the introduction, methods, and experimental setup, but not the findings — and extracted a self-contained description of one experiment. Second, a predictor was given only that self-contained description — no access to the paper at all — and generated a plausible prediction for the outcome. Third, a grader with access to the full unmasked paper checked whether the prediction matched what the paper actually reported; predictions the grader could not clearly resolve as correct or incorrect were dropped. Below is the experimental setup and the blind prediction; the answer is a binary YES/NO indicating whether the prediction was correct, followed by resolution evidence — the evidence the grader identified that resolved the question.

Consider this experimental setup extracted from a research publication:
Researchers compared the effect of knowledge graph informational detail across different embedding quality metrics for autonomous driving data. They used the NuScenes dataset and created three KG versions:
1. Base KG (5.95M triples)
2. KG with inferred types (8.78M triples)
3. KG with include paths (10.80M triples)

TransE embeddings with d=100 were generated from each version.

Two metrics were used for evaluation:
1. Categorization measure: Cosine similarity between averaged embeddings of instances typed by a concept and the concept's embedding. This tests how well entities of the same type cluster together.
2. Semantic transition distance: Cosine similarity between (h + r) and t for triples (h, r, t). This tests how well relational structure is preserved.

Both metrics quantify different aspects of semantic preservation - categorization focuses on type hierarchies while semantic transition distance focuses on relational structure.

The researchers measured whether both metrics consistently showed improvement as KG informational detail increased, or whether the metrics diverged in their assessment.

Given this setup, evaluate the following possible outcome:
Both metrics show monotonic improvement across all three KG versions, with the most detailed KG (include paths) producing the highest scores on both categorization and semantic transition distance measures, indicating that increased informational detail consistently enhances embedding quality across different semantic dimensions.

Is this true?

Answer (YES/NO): YES